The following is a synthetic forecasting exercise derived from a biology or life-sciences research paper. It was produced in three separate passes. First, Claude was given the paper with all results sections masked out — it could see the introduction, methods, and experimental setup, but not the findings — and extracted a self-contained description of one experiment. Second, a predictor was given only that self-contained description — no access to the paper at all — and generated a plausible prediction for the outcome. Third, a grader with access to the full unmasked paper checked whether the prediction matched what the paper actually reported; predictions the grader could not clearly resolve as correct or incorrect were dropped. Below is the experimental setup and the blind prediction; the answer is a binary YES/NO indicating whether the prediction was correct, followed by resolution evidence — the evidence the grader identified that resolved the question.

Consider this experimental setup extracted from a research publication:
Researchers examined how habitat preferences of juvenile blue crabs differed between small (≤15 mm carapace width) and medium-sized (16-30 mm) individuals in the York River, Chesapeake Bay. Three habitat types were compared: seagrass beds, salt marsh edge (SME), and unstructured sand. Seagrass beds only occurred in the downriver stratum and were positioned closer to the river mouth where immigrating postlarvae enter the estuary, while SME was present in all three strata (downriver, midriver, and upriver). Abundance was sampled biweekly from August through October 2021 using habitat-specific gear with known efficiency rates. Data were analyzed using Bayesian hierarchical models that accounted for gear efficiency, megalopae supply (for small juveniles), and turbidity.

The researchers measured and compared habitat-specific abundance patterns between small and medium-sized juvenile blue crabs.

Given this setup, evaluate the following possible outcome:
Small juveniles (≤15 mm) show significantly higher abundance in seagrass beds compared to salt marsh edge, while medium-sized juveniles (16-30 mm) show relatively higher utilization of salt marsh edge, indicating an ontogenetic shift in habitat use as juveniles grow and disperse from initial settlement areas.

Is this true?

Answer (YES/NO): YES